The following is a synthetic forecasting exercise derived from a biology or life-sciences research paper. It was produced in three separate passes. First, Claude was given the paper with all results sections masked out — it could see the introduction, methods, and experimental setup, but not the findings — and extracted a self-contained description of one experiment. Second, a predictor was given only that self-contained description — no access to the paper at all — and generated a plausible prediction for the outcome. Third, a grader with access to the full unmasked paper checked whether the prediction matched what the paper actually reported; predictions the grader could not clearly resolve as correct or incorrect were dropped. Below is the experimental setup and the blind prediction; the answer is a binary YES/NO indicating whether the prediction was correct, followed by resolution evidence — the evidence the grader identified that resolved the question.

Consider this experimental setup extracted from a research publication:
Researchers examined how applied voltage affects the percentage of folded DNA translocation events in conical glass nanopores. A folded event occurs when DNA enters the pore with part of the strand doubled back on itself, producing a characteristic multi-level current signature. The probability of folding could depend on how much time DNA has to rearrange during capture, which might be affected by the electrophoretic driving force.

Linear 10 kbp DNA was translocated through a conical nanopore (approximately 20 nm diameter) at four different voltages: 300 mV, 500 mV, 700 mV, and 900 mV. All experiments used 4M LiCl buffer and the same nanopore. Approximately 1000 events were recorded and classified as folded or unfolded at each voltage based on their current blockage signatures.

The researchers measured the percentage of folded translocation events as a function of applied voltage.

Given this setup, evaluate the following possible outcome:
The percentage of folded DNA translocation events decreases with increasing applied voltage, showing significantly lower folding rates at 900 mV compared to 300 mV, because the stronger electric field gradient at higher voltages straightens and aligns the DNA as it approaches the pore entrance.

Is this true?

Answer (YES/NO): NO